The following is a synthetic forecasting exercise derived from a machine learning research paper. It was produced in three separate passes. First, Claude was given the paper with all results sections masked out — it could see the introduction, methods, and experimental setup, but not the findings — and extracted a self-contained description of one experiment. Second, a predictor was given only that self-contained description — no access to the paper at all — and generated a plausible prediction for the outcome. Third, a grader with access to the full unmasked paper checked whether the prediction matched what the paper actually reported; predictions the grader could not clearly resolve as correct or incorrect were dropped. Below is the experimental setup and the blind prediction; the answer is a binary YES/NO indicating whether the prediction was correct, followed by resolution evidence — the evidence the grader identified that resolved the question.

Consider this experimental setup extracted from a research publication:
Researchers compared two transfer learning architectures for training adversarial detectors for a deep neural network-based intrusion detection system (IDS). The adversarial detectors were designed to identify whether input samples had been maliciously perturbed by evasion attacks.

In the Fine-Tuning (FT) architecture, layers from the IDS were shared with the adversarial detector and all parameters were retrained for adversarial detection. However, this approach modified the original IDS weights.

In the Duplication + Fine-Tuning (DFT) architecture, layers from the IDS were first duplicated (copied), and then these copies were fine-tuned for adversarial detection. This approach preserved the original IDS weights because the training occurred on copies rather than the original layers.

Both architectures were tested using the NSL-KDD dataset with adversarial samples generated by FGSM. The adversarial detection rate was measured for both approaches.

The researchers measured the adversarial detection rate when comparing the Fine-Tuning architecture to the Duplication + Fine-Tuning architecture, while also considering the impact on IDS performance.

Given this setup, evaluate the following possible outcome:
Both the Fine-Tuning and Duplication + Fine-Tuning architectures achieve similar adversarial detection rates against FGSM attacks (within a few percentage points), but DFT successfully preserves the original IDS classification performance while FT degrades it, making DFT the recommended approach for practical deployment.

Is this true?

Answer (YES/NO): YES